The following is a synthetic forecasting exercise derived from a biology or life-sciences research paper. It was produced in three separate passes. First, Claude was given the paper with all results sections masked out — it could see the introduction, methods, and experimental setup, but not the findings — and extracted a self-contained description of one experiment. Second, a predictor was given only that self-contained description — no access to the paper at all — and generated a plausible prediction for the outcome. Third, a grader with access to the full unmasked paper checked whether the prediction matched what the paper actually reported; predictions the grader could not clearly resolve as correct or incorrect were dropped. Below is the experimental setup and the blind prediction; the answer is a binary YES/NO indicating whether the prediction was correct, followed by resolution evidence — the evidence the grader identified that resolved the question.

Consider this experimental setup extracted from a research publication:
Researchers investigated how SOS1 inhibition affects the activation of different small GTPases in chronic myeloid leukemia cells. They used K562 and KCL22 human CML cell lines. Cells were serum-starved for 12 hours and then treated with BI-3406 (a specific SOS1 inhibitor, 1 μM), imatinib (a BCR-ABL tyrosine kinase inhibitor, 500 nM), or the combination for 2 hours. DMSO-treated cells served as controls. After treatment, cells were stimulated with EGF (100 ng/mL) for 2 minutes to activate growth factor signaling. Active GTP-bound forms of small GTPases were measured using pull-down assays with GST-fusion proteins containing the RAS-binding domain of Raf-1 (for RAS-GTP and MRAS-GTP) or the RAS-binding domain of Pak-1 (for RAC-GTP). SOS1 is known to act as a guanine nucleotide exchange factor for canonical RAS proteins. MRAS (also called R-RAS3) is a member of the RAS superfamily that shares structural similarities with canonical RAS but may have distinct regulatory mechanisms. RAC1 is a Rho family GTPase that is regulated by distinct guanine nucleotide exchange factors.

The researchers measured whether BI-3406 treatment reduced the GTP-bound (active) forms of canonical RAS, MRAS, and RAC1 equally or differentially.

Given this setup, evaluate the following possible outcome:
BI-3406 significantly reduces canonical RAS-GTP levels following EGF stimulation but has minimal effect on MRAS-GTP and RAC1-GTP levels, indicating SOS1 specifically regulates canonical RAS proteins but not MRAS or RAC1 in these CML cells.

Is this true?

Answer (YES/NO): NO